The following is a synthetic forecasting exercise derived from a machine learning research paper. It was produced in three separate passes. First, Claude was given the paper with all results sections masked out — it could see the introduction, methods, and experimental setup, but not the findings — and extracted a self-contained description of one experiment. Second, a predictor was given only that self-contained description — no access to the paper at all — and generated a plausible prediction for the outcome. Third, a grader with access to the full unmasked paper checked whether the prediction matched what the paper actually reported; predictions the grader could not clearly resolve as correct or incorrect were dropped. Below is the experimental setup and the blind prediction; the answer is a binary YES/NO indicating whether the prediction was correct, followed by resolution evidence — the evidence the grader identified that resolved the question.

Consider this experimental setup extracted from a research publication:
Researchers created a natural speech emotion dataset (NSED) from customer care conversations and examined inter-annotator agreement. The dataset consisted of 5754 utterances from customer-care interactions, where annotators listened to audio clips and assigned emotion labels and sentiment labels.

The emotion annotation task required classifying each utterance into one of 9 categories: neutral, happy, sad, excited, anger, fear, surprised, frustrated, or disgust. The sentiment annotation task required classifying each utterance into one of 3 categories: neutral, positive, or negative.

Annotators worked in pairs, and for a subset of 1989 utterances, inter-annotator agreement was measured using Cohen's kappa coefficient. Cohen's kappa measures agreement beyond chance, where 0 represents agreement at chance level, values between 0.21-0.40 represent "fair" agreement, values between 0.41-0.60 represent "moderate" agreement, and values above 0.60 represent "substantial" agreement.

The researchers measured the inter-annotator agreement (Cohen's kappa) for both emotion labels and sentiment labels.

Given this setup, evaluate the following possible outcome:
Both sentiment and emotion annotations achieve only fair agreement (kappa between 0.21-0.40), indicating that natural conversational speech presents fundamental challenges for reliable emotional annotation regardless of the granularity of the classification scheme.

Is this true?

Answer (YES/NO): YES